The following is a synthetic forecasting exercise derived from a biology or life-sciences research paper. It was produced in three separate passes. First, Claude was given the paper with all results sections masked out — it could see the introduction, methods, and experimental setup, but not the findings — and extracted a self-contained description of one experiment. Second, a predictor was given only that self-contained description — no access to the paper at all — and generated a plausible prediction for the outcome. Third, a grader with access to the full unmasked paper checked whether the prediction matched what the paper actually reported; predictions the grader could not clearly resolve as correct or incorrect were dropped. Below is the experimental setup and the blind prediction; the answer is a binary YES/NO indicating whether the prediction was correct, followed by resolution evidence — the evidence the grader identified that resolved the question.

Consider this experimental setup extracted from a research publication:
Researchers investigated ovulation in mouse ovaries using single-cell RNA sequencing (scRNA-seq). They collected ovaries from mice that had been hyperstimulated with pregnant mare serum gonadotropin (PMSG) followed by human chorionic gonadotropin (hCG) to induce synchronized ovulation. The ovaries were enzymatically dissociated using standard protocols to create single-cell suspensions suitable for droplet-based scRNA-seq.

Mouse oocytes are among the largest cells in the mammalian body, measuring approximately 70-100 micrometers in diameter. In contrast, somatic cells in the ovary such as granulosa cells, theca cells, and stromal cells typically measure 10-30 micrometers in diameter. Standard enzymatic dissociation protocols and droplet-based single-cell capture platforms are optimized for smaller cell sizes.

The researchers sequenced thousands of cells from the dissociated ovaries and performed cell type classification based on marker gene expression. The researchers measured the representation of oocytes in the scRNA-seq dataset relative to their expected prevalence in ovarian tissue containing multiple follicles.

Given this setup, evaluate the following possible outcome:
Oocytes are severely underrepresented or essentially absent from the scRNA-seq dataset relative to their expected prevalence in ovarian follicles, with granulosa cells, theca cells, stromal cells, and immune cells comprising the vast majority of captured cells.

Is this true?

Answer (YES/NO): YES